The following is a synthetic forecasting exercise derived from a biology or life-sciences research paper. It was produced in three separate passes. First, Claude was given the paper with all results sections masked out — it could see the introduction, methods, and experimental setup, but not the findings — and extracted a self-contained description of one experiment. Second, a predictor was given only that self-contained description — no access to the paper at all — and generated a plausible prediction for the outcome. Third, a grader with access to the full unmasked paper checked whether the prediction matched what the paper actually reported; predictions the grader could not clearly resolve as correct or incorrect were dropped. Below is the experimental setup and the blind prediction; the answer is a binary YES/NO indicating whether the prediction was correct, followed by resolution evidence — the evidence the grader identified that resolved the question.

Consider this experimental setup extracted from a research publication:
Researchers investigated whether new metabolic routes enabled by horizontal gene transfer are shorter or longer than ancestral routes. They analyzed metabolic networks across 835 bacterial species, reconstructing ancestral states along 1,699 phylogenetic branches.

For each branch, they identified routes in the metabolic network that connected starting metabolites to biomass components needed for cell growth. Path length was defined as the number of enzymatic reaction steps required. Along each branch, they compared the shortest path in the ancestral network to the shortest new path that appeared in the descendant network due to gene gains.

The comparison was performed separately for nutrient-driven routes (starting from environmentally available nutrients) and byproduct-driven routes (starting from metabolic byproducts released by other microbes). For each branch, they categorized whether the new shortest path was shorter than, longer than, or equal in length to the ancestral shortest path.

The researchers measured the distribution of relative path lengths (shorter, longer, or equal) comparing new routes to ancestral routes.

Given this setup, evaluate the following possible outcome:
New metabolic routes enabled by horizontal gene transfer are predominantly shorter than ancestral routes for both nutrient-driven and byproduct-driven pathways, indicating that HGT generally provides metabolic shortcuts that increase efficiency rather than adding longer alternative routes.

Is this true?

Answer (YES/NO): NO